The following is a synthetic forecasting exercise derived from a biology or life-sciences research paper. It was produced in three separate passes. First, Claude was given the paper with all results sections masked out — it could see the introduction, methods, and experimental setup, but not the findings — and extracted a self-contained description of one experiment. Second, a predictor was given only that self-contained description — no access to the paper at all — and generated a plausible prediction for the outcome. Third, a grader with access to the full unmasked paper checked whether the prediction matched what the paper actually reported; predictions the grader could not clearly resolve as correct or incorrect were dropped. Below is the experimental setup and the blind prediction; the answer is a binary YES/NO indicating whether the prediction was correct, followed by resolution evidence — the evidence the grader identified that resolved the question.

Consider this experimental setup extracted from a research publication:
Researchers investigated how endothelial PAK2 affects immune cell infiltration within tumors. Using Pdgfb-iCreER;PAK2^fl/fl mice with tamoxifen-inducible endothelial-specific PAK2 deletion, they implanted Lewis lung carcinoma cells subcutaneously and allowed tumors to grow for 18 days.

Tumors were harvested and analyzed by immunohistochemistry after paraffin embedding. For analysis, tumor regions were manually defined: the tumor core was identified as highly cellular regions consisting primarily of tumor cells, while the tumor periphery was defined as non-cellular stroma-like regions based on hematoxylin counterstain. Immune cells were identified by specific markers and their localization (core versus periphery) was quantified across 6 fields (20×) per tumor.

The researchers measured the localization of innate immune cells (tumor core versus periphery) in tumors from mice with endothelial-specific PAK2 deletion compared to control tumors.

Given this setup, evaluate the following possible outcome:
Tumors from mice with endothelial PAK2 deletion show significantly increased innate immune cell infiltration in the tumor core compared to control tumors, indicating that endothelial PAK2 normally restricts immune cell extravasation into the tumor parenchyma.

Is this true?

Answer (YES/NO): YES